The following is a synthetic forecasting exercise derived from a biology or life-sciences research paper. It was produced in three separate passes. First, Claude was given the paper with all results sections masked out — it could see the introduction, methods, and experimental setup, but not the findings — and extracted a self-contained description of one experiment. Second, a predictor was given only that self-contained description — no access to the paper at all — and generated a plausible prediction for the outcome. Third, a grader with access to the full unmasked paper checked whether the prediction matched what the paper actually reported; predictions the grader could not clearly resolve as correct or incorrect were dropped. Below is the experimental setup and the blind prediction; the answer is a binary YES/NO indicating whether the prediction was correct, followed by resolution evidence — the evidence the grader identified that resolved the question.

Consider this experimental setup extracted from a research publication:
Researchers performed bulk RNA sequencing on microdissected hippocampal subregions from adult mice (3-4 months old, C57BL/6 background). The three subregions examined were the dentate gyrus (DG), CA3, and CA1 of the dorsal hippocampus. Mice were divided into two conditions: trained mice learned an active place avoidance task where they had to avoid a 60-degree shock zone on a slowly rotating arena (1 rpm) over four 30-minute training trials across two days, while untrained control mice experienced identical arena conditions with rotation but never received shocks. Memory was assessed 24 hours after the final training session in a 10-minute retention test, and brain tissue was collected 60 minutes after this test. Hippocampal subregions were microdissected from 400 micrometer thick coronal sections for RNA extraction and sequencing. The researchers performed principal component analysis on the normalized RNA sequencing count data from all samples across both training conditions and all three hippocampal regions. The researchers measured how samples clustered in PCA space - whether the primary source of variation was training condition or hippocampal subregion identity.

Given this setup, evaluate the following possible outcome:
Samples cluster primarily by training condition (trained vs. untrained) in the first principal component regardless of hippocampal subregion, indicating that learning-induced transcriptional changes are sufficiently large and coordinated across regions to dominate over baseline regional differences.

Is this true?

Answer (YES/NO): YES